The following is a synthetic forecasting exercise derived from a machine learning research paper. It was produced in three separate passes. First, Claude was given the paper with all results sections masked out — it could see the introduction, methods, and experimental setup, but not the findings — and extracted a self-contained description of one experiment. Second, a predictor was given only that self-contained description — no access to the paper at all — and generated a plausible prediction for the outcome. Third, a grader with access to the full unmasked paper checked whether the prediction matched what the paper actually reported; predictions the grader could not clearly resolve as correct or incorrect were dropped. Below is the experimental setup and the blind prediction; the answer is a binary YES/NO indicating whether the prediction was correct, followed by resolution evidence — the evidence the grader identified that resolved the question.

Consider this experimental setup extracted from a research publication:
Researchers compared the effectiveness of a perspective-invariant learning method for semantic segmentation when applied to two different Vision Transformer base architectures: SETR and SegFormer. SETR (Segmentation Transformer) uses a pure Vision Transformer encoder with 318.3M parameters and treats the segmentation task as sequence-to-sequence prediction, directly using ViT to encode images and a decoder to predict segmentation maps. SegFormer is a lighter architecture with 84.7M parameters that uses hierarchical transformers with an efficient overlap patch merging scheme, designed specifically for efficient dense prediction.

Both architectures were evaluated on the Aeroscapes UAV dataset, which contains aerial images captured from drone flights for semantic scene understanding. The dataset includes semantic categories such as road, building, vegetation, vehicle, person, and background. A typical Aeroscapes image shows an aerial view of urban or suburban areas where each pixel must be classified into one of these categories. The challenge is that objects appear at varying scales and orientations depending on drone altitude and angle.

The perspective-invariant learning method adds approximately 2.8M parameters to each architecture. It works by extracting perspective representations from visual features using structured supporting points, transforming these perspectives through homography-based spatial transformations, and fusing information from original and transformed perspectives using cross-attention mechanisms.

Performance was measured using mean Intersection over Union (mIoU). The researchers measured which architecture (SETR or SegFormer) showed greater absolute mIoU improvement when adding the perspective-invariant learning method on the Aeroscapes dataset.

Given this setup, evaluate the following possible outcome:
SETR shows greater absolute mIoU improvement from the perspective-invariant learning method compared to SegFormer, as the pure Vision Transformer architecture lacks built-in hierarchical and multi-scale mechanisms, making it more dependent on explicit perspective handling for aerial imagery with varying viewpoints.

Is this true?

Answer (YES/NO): YES